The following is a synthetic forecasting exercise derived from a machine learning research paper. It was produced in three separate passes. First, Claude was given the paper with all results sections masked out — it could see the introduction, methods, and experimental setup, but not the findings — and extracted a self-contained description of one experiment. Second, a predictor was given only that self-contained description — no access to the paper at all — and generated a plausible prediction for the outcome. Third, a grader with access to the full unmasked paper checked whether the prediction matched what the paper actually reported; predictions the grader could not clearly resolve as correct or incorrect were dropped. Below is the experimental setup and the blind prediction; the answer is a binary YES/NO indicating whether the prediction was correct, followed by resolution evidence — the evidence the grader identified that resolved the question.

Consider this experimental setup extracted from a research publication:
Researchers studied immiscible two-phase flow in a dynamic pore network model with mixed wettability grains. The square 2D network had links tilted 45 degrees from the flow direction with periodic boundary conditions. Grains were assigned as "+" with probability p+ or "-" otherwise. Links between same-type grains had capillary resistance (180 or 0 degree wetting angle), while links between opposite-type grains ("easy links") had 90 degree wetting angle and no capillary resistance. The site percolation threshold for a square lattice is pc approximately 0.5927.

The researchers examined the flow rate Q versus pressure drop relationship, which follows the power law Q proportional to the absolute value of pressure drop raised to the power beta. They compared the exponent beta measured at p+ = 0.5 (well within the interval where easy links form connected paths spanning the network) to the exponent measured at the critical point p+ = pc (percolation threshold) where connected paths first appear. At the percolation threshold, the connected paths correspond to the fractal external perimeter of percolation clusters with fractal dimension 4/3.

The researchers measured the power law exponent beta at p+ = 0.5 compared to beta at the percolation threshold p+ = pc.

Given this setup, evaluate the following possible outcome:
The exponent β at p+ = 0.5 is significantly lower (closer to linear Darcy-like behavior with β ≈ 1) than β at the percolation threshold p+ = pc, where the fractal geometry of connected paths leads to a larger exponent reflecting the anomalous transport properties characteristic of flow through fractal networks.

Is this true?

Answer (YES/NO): NO